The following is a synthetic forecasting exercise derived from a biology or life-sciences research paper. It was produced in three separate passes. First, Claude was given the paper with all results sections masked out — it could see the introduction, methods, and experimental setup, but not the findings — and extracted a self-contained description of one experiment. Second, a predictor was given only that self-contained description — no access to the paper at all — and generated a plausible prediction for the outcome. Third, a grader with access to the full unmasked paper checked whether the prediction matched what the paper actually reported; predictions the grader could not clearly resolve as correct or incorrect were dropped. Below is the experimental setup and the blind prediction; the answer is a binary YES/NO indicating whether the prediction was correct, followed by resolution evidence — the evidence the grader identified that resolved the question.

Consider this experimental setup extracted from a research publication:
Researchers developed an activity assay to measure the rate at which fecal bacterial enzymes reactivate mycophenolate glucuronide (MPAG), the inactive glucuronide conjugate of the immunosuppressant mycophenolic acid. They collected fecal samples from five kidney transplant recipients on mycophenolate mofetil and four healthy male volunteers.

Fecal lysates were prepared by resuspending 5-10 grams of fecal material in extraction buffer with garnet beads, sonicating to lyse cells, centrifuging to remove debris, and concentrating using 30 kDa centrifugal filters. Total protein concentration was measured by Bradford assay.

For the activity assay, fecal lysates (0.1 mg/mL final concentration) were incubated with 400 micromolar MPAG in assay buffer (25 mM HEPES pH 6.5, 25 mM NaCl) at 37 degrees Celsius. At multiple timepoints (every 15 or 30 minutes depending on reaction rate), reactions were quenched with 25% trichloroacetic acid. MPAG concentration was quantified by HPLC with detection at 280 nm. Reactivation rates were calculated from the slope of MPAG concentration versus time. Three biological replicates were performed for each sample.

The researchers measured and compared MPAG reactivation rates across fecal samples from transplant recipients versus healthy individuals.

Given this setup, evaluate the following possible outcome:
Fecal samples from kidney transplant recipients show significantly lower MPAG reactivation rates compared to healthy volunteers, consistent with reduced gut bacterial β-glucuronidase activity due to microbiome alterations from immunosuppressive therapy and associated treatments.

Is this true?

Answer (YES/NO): NO